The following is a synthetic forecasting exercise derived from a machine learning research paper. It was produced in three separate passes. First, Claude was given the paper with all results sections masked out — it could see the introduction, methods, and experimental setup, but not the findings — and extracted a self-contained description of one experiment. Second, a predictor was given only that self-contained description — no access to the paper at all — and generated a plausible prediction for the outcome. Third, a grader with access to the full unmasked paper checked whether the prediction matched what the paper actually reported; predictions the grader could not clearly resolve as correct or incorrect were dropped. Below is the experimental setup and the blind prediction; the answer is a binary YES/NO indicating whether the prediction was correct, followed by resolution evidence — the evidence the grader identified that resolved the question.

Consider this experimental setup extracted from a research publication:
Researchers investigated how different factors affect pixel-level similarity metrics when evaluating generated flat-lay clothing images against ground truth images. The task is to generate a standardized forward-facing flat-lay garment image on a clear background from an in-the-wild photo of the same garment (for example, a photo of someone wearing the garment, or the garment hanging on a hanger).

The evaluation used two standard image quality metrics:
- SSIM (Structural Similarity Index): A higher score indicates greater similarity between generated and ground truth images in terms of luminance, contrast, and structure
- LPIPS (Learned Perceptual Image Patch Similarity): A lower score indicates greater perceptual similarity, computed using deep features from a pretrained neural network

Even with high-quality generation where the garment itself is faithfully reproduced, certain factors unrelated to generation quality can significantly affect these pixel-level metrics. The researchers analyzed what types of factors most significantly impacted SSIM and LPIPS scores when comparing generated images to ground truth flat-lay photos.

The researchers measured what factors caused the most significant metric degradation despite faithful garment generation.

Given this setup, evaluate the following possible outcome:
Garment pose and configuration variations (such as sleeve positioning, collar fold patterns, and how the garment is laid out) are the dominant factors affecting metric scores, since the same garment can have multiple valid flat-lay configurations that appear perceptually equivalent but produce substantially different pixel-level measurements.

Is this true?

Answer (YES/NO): NO